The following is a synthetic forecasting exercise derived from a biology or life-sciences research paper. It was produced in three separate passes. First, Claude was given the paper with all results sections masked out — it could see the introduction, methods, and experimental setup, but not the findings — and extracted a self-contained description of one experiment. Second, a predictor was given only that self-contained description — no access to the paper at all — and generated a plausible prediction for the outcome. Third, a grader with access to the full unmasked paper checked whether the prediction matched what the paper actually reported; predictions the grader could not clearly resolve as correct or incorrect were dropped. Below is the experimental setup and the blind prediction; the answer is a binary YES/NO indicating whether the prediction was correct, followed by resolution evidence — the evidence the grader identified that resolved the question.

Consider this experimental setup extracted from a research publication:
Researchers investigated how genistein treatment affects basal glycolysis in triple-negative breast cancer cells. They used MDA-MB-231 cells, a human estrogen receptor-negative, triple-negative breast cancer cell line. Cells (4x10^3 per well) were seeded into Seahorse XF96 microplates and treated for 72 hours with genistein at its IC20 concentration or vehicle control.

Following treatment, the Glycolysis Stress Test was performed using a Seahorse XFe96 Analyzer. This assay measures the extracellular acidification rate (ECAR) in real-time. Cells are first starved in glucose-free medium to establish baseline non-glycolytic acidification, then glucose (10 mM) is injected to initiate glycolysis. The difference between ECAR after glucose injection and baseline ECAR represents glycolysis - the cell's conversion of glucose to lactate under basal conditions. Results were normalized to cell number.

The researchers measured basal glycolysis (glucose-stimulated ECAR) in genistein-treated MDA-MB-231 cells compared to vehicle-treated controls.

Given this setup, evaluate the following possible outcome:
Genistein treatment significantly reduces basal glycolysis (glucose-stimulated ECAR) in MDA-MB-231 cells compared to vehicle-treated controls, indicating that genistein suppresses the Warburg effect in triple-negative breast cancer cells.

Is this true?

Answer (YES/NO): NO